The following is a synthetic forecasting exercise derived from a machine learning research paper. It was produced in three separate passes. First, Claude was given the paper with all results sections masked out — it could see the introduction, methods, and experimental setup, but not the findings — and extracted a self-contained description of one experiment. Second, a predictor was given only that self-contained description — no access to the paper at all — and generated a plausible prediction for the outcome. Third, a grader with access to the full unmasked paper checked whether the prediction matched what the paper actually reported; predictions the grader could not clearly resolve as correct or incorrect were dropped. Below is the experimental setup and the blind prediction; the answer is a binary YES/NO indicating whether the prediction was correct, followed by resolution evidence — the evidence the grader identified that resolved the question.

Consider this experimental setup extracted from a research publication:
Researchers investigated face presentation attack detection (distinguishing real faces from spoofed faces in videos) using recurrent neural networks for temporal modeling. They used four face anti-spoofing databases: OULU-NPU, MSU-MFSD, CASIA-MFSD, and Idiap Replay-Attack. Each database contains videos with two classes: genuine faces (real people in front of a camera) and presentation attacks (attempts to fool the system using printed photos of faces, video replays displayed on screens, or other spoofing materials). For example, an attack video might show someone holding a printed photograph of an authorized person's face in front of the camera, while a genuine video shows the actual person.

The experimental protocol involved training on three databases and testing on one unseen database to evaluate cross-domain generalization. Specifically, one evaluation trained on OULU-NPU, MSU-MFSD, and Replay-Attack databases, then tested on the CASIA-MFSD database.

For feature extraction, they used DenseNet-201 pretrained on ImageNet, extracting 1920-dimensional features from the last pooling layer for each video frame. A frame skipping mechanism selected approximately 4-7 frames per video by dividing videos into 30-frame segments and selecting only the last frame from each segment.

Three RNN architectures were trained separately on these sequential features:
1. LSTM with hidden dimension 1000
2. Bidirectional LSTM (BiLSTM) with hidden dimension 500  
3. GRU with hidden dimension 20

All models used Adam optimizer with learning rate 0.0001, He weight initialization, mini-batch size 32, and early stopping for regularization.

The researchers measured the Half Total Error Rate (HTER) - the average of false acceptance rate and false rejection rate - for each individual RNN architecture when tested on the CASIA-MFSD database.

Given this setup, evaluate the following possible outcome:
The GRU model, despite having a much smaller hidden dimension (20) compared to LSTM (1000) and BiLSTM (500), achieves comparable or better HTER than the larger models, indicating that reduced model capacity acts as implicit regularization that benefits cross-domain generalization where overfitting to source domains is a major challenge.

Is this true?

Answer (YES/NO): NO